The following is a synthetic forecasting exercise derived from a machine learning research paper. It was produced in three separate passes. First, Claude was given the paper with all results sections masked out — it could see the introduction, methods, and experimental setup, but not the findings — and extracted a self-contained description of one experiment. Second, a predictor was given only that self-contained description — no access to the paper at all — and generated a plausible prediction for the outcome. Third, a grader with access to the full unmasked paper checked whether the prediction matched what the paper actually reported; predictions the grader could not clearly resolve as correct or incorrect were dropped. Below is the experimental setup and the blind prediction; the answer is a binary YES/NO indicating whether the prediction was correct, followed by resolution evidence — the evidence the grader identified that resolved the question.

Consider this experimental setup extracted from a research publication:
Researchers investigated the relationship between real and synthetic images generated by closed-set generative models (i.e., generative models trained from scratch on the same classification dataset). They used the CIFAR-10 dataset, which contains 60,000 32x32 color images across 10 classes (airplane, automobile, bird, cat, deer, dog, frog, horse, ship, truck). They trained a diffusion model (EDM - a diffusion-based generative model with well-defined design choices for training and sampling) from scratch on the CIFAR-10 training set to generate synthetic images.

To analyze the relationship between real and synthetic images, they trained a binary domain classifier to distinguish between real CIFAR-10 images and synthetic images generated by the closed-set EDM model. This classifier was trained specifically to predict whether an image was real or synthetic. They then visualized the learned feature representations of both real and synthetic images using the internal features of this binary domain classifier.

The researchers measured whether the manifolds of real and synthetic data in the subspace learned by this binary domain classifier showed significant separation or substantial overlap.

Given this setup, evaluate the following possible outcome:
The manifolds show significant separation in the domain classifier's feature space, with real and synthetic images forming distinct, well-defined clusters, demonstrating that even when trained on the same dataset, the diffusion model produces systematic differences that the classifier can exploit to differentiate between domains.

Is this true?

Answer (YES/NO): YES